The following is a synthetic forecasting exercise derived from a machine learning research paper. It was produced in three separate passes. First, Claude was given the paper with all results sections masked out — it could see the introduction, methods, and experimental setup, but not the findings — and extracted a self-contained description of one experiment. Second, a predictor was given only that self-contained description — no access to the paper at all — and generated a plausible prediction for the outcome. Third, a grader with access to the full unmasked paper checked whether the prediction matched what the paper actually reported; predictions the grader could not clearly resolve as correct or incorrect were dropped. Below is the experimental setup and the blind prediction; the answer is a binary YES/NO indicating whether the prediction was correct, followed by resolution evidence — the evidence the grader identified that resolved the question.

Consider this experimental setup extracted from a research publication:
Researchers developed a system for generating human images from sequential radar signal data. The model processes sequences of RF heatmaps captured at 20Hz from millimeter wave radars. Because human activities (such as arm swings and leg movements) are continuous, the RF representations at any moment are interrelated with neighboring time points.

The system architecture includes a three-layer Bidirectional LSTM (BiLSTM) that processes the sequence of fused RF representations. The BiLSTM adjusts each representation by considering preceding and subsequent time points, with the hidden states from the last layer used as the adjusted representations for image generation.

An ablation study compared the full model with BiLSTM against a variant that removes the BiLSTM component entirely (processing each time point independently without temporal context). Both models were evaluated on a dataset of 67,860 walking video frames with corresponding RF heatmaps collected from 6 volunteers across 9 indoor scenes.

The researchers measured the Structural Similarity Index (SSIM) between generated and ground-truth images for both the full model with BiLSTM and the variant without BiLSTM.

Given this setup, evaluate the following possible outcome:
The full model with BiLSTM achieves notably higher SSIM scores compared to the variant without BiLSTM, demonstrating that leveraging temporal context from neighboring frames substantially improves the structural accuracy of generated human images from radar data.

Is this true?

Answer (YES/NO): NO